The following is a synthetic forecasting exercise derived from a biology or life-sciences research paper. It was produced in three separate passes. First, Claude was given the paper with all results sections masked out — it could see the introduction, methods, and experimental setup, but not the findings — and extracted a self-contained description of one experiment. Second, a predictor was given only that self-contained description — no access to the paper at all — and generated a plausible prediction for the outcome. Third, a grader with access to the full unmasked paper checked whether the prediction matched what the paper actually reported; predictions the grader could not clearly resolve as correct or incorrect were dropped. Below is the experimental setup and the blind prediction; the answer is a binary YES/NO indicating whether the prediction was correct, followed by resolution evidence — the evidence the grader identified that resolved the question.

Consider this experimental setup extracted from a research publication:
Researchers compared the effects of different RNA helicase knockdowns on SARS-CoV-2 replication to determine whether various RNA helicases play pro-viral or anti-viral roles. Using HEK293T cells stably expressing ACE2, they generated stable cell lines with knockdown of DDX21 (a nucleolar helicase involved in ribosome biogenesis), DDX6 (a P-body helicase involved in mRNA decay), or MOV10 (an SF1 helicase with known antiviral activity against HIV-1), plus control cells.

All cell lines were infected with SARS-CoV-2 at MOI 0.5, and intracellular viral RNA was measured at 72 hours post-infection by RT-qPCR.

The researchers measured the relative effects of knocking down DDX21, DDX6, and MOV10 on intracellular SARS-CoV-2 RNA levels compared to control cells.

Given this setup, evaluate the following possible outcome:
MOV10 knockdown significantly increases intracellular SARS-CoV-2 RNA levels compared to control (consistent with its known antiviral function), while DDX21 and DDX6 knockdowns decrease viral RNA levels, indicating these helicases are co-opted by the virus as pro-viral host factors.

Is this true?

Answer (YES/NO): NO